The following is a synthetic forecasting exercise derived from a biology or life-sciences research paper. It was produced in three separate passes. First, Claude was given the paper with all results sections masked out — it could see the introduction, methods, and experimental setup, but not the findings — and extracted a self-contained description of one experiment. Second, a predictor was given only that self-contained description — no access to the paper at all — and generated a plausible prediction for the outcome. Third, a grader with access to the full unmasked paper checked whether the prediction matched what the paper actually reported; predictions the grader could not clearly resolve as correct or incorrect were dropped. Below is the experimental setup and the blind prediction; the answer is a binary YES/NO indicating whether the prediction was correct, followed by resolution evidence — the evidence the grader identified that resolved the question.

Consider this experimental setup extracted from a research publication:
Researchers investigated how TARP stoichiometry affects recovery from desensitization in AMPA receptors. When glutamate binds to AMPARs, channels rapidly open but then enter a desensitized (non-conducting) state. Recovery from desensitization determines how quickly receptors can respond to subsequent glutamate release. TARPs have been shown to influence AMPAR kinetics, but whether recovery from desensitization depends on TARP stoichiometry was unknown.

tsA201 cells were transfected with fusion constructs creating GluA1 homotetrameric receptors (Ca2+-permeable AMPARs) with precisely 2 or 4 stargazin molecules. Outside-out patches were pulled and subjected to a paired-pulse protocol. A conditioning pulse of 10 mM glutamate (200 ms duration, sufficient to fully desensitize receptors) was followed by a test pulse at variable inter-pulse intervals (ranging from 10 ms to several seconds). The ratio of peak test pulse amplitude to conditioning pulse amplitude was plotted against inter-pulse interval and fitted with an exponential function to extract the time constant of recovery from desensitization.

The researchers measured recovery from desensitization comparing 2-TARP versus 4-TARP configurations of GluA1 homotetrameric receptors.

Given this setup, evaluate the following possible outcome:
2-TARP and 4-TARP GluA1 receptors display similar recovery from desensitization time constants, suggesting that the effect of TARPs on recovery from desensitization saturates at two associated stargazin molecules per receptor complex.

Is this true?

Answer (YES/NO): NO